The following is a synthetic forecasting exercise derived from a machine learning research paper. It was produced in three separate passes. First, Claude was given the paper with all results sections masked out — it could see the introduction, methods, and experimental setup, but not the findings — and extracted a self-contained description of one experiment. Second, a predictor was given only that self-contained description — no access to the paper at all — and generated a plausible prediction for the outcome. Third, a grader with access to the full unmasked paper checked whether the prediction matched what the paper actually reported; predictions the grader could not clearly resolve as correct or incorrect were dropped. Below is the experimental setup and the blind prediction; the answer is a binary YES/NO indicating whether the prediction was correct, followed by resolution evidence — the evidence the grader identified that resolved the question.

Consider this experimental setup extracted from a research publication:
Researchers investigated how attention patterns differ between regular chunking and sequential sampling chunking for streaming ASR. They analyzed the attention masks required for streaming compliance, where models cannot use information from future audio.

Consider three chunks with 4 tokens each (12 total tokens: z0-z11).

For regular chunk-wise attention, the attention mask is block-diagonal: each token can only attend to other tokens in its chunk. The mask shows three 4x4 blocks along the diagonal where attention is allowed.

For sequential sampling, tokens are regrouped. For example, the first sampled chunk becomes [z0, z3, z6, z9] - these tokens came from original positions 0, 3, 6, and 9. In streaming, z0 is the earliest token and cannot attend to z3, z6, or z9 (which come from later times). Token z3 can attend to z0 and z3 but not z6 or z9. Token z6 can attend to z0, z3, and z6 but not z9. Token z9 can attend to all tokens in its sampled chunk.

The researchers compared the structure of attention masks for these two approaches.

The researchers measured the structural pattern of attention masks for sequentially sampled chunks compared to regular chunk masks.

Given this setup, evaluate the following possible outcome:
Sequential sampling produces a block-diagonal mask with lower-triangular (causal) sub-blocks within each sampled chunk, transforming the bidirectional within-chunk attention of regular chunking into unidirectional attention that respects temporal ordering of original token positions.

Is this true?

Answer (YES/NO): NO